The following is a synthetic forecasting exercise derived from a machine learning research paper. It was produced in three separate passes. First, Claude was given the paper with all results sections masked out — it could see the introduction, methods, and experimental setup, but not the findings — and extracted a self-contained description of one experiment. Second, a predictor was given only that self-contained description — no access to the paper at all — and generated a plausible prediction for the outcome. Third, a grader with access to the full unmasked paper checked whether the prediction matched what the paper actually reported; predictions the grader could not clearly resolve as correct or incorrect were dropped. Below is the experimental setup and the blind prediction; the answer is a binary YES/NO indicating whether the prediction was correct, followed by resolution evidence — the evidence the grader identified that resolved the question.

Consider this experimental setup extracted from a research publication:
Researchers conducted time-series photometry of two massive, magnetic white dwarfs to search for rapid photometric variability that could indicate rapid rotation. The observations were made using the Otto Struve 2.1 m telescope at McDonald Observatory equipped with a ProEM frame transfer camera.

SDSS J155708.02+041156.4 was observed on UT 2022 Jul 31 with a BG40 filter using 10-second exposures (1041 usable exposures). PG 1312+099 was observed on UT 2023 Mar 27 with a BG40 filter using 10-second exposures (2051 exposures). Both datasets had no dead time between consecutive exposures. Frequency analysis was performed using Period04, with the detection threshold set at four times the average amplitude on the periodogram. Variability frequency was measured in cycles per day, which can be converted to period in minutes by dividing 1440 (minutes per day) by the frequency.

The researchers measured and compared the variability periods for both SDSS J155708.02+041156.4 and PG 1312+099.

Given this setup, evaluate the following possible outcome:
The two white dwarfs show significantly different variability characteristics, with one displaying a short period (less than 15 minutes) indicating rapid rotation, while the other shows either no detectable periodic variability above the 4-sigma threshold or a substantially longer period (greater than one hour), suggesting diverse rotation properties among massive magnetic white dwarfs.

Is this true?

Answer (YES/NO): NO